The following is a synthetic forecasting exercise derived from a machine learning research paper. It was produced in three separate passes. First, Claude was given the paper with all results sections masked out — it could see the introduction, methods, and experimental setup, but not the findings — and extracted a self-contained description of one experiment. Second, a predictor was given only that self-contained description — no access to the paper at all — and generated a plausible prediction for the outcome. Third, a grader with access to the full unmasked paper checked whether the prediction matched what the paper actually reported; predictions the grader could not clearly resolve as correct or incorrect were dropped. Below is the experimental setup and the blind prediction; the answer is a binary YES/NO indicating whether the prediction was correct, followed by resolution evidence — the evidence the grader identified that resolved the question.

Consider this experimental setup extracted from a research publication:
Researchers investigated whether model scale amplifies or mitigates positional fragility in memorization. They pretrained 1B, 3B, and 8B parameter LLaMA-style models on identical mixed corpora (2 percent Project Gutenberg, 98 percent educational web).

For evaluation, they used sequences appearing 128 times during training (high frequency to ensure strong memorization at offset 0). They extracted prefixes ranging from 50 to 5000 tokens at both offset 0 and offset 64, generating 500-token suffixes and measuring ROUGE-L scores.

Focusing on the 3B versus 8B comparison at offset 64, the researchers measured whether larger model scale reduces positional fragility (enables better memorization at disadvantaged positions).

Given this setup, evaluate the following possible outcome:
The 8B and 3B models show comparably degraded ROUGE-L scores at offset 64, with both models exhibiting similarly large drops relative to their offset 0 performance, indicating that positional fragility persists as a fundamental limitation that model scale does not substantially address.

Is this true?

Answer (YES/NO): YES